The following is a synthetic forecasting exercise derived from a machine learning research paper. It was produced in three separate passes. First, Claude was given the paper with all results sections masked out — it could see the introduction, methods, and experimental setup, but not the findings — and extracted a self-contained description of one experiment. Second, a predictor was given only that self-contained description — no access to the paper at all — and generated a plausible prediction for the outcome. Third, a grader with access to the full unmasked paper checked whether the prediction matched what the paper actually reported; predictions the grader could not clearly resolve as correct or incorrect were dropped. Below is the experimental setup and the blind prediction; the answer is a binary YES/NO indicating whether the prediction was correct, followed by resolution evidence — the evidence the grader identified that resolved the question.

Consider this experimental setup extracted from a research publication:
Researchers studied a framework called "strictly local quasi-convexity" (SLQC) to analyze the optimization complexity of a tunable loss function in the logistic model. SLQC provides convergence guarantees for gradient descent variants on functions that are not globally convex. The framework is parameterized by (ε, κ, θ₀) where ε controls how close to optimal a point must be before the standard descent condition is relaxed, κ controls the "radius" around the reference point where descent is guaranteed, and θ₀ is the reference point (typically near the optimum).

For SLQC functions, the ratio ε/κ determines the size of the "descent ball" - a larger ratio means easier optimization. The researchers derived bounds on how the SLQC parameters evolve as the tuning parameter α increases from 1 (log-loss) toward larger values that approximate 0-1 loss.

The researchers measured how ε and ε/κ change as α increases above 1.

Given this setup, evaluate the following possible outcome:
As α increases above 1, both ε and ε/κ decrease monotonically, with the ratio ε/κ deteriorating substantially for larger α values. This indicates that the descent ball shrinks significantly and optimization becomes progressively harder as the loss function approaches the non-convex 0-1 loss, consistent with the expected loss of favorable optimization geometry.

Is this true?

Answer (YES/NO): NO